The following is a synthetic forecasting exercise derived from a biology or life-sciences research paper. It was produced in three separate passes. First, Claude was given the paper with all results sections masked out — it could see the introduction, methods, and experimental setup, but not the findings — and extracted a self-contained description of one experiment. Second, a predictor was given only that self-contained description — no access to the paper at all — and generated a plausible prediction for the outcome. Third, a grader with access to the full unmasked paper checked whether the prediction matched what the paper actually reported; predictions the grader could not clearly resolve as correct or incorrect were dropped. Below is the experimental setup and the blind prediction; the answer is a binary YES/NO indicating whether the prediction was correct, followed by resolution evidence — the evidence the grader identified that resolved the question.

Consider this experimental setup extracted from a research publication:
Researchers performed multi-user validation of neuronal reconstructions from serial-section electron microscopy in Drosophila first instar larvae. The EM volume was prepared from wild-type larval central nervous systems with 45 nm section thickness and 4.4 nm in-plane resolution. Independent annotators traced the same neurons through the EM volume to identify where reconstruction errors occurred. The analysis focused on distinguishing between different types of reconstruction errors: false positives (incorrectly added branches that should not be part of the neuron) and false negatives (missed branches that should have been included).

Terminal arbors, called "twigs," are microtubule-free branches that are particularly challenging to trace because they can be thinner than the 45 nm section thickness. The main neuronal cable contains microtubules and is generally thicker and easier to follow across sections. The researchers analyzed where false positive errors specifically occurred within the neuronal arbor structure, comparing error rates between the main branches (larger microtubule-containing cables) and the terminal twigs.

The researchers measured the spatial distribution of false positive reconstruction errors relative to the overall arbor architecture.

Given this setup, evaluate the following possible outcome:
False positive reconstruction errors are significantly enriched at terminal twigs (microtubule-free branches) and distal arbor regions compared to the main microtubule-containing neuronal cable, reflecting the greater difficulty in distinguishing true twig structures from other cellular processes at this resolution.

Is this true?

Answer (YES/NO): YES